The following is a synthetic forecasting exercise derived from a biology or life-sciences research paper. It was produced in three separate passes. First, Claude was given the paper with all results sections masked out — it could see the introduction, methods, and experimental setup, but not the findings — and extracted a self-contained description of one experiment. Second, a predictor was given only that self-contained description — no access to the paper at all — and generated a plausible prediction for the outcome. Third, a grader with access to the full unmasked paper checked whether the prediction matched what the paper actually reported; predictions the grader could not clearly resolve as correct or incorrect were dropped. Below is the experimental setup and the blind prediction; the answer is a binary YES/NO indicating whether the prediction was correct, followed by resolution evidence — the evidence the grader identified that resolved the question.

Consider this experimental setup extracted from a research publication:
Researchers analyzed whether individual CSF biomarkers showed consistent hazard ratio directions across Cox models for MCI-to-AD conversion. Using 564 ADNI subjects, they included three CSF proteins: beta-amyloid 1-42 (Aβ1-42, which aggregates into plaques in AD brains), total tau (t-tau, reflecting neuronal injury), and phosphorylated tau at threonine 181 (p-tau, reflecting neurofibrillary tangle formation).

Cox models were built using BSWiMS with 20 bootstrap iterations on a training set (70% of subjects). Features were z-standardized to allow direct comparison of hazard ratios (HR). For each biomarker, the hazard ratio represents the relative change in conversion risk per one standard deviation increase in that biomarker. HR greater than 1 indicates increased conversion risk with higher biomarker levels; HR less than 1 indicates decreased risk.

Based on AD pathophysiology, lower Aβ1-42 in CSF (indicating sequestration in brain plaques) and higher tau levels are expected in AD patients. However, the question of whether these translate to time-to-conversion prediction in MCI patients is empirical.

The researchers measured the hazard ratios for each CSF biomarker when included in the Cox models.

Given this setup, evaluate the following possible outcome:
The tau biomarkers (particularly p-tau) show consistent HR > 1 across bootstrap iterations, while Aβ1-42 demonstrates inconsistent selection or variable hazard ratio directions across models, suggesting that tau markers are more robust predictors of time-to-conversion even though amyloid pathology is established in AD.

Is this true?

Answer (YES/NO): NO